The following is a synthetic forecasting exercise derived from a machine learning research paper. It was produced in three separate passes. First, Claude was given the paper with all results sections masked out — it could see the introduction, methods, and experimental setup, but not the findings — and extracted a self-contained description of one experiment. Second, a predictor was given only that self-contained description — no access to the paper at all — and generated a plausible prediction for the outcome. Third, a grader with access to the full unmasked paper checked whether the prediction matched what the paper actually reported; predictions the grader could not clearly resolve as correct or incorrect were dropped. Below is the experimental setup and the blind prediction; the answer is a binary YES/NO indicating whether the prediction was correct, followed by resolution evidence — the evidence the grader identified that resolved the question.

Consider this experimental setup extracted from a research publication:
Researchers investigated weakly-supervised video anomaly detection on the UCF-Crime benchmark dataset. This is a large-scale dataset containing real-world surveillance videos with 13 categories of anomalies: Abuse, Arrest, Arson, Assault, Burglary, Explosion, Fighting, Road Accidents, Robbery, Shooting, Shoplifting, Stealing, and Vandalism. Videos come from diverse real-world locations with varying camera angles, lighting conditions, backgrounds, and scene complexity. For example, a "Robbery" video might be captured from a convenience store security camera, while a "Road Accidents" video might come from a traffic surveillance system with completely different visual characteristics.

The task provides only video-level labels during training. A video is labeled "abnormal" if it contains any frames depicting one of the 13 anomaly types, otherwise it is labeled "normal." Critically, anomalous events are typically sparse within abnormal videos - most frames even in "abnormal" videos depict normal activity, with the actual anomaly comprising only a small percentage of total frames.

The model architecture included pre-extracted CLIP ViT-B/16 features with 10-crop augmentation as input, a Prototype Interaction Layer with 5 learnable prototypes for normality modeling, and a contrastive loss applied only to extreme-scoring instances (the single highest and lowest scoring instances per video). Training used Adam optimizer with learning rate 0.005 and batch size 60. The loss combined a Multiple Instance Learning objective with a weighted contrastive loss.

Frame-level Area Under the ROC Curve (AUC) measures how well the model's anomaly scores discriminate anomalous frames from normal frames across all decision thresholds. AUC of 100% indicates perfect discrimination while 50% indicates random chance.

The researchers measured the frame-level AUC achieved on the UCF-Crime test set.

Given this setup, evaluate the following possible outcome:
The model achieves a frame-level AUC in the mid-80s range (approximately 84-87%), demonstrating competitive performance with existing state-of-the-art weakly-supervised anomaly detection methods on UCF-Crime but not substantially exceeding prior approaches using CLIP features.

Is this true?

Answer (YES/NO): NO